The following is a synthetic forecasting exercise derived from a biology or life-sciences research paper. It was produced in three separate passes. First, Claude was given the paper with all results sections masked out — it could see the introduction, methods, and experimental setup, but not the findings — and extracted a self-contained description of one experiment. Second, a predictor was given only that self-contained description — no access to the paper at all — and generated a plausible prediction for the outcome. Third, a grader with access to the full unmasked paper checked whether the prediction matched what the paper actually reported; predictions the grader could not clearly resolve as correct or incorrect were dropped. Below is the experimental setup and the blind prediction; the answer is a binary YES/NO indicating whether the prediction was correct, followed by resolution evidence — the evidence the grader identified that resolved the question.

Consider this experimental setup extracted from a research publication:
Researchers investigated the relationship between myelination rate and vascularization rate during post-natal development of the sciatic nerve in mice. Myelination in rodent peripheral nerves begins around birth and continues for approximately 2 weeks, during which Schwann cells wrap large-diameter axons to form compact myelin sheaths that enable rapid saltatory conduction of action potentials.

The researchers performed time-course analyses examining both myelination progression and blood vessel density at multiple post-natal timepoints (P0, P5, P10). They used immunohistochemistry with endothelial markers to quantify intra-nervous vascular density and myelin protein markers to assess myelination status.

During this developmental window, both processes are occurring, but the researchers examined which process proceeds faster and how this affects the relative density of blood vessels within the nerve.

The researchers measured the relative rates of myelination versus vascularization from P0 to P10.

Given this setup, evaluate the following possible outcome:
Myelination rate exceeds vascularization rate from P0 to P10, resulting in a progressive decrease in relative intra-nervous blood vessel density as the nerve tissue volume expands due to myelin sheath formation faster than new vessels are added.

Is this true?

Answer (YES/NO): YES